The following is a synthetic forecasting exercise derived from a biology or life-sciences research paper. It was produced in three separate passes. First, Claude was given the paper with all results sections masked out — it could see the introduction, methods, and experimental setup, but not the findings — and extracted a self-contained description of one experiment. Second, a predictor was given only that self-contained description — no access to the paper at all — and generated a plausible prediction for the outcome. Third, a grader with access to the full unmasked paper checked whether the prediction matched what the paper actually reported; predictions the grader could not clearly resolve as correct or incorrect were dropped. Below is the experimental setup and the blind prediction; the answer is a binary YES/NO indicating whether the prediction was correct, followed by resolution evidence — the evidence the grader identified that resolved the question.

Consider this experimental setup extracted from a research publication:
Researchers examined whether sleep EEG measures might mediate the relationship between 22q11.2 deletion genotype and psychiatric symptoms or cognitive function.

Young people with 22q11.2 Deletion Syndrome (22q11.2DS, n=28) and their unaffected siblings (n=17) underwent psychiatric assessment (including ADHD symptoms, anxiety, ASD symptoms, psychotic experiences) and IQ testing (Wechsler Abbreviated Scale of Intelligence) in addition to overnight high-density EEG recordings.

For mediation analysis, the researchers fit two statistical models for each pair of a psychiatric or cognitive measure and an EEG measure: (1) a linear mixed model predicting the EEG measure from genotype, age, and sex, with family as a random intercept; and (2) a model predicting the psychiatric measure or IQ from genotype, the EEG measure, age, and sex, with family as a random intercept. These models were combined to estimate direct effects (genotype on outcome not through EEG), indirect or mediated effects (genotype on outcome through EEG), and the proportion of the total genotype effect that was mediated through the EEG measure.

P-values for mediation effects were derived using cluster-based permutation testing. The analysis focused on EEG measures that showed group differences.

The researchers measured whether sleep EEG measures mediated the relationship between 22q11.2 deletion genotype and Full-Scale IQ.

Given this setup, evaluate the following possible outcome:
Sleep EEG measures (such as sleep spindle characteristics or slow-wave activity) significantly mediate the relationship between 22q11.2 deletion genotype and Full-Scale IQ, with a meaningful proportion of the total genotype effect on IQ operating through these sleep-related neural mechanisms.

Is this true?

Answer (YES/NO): NO